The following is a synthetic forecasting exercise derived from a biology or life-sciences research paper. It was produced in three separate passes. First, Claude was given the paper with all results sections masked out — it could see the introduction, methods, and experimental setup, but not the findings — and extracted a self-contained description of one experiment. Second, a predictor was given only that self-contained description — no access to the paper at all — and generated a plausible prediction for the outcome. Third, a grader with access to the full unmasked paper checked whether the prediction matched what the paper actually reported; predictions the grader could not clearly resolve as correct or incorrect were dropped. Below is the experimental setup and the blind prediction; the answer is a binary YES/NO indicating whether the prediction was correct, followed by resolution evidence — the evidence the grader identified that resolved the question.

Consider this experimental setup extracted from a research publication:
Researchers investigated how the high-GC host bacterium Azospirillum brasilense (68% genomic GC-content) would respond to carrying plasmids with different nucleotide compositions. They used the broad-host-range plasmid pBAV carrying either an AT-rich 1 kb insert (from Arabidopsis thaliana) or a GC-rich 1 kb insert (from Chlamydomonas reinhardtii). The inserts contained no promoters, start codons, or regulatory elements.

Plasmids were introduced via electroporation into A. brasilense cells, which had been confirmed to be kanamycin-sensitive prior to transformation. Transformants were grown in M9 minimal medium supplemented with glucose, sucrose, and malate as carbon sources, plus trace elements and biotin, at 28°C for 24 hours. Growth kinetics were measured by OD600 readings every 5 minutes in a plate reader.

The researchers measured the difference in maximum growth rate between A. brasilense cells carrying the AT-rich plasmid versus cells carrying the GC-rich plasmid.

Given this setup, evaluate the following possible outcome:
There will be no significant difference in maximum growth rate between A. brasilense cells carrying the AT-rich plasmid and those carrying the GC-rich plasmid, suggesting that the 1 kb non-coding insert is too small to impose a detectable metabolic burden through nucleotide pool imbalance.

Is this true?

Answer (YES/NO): NO